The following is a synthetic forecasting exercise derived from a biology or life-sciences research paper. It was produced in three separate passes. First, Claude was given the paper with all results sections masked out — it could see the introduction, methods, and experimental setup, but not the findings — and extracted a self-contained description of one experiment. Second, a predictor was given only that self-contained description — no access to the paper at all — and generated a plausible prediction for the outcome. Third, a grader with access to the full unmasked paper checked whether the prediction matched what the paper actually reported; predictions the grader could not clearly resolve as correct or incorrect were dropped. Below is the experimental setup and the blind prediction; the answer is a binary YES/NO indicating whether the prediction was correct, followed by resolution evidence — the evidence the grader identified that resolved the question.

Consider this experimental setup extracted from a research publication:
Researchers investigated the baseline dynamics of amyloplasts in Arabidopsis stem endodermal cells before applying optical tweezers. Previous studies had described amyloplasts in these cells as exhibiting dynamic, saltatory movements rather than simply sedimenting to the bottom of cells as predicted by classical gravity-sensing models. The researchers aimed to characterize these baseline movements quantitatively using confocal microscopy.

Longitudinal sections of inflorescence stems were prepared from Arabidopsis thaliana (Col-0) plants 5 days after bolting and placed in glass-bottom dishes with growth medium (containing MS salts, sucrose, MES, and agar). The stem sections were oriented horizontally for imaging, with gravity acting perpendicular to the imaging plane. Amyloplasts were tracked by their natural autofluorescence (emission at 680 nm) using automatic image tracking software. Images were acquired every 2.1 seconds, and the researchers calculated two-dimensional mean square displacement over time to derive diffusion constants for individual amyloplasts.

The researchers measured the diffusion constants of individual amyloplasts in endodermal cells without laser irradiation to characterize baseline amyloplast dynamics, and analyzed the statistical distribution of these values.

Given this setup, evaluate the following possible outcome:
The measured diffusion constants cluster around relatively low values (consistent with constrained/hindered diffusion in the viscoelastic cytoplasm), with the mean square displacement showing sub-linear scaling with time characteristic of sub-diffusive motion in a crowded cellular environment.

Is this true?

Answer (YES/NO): NO